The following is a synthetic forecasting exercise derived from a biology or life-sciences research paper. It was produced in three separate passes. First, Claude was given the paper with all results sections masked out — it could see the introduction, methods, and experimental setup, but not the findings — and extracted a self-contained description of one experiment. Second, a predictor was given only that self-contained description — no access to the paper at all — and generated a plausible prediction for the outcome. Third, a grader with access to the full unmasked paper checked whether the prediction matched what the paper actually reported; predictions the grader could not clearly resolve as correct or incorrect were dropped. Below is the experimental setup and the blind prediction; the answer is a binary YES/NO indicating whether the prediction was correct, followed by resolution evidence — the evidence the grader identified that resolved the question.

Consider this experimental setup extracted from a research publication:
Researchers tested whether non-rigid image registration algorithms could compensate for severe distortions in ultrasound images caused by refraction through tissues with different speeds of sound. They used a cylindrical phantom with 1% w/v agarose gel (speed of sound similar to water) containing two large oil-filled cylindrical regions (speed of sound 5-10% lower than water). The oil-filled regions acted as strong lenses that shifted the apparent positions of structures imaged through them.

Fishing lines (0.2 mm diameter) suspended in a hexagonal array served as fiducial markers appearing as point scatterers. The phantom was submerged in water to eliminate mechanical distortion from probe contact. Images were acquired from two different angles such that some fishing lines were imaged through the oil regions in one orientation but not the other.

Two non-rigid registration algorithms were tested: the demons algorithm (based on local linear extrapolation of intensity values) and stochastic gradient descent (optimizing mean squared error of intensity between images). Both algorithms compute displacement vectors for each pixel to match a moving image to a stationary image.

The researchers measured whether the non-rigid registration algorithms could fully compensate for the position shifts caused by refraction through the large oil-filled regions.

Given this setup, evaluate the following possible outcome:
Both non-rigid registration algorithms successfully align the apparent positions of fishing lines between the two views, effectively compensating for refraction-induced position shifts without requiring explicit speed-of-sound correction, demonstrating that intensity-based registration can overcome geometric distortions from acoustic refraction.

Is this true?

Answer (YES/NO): NO